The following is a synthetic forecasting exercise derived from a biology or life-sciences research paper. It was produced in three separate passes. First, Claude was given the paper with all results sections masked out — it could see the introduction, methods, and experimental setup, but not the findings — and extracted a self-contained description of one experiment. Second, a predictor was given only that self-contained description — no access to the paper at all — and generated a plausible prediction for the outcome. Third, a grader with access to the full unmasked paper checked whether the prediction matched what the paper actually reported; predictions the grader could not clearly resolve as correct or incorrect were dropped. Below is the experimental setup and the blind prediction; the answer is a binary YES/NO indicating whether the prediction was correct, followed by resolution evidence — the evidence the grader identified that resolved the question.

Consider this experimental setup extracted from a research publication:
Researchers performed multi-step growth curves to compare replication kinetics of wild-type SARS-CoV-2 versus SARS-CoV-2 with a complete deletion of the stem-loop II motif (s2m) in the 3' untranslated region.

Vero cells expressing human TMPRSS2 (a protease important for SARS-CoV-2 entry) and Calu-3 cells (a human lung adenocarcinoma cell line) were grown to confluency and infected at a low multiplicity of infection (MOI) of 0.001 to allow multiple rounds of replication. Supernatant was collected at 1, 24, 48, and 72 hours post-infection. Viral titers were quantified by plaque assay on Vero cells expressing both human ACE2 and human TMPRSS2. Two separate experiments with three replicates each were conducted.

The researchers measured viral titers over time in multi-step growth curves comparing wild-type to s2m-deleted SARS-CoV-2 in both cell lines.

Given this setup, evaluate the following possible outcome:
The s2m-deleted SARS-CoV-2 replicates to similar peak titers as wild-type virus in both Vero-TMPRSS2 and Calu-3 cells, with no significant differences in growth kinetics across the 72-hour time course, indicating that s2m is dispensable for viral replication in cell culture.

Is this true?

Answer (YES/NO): YES